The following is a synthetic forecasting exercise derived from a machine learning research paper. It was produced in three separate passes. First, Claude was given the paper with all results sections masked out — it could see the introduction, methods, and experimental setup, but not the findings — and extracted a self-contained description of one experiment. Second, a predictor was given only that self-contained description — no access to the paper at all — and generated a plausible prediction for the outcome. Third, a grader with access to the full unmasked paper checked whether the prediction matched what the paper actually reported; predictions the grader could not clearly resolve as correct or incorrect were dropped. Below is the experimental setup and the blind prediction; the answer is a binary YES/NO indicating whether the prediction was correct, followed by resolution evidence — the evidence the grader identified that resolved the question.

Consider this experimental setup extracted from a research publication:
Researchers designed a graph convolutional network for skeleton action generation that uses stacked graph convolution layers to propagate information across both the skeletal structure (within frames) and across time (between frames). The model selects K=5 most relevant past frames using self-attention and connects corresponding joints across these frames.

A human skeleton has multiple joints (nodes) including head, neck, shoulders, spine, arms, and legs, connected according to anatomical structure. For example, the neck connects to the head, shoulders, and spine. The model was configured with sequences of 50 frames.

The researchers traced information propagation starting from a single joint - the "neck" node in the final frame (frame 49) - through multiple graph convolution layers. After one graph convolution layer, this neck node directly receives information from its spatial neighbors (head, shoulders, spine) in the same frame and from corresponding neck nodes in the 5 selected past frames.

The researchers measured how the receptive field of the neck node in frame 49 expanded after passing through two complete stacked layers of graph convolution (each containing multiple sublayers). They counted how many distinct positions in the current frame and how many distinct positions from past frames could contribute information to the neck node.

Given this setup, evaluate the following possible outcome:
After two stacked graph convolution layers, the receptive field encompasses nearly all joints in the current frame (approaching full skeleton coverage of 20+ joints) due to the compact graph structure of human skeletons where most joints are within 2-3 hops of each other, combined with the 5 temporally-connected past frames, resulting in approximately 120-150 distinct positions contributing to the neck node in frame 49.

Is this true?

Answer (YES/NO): NO